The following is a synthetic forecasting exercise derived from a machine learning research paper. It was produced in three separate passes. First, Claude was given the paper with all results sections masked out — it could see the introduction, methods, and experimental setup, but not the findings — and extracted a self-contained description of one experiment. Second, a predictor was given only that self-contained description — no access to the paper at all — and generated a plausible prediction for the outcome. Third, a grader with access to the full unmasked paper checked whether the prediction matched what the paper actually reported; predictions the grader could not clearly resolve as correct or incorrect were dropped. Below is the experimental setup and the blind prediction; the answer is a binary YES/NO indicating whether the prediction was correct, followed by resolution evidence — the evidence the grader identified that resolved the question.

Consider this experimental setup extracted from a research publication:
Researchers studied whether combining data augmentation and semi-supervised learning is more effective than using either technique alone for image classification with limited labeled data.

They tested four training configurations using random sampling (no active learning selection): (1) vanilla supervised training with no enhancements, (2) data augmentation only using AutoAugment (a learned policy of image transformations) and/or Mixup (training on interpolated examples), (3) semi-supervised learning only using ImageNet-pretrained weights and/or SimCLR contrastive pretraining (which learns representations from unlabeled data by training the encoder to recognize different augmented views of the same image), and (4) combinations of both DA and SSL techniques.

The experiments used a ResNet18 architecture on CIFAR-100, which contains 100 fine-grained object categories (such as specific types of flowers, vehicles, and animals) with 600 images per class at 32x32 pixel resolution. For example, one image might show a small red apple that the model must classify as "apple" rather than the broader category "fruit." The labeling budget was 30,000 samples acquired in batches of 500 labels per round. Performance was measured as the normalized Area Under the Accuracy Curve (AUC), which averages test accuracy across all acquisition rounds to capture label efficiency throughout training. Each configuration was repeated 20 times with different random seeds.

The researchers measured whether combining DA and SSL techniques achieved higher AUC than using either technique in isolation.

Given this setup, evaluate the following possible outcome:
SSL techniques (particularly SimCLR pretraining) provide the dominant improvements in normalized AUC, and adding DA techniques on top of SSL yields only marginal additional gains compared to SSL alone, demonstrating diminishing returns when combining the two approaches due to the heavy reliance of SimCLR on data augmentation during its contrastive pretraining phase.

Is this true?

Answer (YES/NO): NO